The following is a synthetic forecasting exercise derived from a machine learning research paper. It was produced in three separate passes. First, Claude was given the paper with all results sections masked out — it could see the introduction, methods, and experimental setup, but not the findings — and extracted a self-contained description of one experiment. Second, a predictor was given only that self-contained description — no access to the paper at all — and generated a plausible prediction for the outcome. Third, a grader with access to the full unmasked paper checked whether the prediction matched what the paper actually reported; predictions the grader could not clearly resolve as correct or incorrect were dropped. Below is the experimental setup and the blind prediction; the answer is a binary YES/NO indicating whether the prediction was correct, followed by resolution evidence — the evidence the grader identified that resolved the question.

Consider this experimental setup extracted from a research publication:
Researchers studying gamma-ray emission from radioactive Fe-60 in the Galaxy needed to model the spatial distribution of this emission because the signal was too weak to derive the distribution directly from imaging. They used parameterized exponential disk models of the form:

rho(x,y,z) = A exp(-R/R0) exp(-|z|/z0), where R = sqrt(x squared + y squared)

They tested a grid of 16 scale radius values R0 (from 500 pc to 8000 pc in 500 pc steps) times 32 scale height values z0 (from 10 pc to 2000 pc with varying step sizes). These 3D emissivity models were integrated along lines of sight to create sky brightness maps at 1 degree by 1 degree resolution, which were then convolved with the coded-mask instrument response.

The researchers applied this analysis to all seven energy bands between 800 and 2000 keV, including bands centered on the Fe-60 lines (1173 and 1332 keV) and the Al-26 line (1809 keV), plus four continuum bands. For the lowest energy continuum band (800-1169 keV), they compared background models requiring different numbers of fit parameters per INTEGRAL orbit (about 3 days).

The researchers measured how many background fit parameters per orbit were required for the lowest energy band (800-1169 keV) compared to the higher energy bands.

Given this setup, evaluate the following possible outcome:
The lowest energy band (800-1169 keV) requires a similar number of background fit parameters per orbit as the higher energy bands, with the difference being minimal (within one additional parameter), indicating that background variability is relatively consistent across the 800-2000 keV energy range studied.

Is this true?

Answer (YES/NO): NO